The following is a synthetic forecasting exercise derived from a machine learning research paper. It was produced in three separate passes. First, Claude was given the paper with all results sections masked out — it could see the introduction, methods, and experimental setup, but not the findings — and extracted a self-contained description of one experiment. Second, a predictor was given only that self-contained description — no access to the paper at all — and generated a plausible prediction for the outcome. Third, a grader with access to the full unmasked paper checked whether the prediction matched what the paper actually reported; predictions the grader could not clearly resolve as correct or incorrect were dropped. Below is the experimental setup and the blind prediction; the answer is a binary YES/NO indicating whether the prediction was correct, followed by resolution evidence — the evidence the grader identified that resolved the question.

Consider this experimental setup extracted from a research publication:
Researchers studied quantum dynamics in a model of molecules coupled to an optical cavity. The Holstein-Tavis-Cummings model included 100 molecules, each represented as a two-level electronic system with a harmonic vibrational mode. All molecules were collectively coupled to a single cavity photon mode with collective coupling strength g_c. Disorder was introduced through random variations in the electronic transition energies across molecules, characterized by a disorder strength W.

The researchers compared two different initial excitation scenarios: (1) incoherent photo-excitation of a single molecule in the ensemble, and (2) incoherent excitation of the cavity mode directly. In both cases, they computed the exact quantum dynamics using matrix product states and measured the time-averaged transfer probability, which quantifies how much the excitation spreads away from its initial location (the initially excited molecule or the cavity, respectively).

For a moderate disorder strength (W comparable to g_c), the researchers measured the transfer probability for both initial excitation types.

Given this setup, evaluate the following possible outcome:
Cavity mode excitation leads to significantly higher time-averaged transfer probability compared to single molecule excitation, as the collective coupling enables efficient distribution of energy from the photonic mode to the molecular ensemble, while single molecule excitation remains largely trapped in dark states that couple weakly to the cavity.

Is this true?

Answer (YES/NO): YES